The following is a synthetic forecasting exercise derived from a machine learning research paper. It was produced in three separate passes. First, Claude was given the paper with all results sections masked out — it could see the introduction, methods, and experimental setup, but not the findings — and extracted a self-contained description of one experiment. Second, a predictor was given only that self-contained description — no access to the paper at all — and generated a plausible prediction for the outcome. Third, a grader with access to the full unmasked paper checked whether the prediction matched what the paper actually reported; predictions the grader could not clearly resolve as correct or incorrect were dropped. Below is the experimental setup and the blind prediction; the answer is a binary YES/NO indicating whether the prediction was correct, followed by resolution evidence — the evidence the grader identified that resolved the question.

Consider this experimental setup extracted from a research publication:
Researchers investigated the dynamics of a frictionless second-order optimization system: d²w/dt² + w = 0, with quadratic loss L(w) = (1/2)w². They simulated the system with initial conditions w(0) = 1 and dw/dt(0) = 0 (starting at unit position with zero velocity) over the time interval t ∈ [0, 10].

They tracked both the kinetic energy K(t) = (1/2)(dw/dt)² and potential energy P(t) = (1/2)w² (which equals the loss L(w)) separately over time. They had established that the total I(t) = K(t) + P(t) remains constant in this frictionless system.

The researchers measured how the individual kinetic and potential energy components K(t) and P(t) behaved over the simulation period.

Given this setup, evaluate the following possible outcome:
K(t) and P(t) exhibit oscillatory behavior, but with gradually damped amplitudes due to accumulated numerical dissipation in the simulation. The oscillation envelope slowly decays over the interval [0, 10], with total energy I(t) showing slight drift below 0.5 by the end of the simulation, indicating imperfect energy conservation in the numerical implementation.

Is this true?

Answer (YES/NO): NO